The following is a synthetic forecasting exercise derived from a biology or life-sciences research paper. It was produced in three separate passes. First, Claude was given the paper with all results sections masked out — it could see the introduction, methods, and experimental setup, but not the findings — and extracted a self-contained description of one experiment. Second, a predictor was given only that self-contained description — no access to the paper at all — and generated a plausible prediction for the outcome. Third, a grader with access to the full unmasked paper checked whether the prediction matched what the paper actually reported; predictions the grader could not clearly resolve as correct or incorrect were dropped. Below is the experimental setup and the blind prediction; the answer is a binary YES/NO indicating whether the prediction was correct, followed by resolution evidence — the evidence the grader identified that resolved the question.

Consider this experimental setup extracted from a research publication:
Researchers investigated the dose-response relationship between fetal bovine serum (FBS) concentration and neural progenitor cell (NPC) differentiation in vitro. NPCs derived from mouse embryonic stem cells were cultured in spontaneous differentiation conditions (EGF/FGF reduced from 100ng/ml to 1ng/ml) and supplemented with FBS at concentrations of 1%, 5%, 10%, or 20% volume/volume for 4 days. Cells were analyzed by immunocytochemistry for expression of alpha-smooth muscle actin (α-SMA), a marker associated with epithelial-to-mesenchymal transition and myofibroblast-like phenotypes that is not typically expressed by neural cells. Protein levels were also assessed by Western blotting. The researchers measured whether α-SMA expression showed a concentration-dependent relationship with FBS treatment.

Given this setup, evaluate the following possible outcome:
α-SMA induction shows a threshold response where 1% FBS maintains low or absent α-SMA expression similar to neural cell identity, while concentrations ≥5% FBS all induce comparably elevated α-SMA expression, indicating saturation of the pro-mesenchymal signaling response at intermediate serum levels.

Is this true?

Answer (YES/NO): NO